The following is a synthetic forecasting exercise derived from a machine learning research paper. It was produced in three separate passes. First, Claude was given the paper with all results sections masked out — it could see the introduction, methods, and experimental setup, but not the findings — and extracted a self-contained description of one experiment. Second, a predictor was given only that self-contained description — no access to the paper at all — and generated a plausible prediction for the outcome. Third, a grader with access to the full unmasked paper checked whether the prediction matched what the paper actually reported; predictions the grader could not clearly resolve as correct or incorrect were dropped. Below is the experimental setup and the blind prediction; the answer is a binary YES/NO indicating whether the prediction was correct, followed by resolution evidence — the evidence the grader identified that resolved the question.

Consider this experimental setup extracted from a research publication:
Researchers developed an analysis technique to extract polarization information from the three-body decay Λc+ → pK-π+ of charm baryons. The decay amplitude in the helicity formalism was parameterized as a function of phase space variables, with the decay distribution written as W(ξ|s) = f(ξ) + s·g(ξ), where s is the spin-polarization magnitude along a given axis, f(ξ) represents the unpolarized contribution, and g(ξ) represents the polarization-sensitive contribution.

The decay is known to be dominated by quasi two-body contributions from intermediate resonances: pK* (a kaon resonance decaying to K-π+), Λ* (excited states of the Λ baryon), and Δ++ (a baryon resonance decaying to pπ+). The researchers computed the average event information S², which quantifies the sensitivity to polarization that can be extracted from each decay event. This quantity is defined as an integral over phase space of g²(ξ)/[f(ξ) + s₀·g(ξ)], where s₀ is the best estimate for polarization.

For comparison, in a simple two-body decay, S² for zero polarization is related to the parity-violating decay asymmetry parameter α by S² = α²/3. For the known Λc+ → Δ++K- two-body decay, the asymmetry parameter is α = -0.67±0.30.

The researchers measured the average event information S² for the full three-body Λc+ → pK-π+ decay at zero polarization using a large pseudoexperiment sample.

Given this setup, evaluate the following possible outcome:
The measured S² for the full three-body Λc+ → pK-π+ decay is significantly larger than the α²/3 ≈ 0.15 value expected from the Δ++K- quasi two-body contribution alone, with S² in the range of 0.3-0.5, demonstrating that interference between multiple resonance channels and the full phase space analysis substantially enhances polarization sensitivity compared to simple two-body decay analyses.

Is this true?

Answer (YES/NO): NO